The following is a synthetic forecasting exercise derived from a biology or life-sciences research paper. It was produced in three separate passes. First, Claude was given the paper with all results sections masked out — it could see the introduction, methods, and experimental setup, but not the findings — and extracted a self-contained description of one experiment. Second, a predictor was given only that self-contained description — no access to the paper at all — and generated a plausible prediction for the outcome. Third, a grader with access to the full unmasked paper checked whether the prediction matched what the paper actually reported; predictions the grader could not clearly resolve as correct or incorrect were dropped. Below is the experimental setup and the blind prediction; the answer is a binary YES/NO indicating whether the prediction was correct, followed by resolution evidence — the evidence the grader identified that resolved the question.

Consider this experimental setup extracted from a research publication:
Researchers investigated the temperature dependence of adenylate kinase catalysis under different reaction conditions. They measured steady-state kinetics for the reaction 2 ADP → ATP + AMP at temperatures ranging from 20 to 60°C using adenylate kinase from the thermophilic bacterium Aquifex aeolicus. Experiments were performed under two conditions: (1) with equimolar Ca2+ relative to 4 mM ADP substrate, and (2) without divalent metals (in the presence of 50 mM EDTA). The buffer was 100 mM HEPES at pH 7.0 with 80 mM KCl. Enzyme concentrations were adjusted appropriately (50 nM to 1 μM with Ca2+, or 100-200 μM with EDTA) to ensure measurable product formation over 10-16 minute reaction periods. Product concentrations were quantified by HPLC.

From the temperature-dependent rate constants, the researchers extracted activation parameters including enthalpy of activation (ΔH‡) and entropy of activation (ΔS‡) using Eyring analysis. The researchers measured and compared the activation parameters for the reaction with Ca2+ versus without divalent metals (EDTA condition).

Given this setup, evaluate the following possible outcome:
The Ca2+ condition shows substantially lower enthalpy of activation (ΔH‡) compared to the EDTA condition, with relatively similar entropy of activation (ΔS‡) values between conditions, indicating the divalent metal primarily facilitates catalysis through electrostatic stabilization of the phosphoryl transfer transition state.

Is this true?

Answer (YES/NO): NO